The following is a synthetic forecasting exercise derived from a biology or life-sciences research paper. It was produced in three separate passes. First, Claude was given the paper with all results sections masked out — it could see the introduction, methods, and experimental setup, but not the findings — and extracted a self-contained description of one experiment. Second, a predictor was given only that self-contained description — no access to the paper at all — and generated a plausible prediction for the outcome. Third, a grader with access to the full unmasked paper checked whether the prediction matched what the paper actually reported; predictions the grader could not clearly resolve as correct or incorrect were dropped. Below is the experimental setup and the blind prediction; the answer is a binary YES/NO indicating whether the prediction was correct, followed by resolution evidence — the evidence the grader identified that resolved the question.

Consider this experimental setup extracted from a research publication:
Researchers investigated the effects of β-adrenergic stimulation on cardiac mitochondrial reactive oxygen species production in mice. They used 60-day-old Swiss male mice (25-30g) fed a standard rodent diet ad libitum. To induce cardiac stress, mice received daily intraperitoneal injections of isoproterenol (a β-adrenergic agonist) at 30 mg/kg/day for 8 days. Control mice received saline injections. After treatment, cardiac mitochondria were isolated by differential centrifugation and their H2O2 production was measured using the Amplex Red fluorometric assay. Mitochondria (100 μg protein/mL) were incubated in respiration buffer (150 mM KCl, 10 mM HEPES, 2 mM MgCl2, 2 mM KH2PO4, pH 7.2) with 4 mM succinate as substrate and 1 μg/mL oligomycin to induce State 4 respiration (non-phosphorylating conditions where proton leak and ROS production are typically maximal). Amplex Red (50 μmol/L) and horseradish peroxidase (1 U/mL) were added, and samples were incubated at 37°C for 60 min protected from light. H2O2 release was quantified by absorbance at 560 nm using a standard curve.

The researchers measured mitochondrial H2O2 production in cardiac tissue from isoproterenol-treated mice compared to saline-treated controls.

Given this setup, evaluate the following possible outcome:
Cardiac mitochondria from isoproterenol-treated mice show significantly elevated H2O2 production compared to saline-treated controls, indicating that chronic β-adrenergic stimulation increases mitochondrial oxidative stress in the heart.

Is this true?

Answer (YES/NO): YES